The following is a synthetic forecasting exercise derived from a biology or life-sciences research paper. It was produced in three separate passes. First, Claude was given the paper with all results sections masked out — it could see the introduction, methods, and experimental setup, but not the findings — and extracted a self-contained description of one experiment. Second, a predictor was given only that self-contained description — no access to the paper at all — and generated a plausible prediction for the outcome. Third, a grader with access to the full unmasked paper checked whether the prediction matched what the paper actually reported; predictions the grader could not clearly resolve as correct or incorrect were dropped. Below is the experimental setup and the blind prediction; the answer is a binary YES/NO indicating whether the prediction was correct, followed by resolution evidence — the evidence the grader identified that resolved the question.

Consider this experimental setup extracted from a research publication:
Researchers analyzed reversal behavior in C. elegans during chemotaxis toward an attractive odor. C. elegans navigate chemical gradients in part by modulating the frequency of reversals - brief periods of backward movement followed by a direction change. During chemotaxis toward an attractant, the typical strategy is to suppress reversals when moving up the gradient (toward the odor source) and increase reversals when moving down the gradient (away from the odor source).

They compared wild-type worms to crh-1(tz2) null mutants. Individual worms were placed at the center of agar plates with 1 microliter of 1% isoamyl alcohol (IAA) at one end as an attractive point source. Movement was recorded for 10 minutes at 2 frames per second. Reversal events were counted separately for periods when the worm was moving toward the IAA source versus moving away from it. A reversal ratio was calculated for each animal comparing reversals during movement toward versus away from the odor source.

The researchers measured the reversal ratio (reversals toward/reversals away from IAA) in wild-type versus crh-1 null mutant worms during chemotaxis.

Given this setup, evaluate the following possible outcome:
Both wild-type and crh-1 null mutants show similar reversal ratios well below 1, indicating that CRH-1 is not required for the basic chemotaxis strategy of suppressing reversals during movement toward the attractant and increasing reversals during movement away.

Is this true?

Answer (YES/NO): NO